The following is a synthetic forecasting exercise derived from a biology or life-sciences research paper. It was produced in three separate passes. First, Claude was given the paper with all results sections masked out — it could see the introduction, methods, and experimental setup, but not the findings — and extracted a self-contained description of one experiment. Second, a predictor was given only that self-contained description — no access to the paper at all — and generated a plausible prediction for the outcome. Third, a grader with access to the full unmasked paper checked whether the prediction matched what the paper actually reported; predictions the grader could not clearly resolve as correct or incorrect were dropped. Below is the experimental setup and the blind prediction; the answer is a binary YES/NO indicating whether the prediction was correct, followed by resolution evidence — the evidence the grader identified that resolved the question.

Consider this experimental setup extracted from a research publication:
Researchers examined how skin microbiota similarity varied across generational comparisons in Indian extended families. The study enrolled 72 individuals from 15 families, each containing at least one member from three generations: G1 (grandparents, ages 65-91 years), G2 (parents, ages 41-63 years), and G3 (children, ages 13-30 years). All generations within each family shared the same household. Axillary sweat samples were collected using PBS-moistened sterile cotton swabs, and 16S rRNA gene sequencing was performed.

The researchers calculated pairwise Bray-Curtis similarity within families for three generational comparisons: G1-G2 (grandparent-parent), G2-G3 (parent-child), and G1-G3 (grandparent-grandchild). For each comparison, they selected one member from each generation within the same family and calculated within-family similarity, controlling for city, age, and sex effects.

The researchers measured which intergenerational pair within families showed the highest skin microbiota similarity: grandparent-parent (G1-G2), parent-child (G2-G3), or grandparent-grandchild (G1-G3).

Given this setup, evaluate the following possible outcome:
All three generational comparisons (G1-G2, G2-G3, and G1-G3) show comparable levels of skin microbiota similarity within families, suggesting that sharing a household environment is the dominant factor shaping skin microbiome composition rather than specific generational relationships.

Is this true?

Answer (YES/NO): NO